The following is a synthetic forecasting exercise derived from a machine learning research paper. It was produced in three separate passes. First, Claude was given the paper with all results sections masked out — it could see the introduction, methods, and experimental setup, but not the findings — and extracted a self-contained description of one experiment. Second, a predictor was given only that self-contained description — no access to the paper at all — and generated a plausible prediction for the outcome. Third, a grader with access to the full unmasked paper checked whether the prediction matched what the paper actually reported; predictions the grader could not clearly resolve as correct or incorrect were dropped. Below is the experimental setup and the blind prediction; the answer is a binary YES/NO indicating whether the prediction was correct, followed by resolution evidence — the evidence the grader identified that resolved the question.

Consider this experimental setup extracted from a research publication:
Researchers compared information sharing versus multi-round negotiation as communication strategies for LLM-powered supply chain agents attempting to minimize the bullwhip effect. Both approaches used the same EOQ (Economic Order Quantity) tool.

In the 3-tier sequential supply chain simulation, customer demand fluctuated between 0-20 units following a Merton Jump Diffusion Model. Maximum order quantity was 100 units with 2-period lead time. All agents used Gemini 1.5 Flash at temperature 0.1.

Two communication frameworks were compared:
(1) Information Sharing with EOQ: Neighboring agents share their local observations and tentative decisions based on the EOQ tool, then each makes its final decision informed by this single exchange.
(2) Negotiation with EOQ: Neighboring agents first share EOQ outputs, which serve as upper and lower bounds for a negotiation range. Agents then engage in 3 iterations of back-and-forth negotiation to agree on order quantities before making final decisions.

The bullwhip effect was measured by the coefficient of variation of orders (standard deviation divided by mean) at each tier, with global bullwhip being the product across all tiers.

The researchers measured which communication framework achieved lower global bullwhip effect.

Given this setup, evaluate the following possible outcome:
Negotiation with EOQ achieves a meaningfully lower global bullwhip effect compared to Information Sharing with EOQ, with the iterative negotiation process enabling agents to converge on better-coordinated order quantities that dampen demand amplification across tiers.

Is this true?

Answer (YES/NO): YES